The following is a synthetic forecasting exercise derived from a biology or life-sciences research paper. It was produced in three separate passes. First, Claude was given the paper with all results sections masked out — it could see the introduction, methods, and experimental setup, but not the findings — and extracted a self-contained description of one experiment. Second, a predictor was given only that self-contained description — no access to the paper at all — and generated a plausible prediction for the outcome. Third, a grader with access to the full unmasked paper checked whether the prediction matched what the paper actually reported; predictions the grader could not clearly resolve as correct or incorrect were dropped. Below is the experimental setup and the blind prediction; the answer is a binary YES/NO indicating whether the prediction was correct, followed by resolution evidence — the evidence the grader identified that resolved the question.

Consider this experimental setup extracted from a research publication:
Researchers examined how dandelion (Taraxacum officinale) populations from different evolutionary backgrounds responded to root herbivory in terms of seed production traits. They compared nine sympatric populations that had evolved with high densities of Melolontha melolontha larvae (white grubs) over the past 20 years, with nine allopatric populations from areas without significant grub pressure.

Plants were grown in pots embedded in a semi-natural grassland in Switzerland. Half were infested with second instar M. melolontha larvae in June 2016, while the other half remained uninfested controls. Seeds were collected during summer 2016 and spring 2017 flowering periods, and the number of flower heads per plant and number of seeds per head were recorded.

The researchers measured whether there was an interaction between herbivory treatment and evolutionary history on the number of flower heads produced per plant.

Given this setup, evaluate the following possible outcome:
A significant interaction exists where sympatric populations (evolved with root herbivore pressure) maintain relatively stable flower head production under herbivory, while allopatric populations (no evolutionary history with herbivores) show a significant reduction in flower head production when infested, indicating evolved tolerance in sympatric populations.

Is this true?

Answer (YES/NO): NO